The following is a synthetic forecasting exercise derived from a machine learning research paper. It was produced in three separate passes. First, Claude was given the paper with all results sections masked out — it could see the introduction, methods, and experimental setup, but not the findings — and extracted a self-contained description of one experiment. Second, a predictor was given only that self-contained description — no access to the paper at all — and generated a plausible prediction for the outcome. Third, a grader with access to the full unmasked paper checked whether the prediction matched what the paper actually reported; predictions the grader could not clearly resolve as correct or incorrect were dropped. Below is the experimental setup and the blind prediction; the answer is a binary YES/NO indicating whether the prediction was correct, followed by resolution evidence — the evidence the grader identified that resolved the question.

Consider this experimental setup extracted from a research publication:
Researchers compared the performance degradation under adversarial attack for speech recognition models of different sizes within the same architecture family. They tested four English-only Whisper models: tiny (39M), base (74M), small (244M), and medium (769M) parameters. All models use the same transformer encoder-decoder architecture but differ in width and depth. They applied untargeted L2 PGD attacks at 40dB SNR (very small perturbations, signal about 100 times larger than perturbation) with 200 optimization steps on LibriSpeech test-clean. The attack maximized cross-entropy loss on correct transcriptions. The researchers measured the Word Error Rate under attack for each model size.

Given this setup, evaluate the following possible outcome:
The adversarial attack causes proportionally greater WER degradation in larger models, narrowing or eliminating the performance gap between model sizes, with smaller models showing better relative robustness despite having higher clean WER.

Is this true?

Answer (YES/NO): NO